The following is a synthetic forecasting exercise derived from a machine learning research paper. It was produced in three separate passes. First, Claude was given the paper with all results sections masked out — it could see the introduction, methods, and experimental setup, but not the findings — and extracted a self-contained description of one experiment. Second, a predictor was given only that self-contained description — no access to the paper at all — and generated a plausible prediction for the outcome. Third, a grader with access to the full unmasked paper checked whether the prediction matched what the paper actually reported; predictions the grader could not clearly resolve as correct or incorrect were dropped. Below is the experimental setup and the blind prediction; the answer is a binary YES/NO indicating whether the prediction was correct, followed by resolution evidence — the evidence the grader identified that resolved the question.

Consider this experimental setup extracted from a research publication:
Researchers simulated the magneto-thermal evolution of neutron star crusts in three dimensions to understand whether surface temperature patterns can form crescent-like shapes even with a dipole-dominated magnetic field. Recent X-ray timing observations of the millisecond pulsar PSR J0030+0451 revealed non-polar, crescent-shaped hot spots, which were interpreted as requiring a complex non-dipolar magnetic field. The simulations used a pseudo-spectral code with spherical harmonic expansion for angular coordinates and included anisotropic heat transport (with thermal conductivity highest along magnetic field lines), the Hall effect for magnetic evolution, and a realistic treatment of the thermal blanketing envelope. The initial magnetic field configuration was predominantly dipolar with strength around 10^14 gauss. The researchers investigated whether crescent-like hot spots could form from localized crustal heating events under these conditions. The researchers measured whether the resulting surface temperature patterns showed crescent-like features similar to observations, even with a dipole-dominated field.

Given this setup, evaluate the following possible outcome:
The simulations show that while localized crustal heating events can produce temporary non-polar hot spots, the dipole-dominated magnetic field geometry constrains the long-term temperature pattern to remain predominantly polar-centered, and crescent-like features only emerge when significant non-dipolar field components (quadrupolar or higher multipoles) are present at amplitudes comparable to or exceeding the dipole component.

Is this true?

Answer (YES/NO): NO